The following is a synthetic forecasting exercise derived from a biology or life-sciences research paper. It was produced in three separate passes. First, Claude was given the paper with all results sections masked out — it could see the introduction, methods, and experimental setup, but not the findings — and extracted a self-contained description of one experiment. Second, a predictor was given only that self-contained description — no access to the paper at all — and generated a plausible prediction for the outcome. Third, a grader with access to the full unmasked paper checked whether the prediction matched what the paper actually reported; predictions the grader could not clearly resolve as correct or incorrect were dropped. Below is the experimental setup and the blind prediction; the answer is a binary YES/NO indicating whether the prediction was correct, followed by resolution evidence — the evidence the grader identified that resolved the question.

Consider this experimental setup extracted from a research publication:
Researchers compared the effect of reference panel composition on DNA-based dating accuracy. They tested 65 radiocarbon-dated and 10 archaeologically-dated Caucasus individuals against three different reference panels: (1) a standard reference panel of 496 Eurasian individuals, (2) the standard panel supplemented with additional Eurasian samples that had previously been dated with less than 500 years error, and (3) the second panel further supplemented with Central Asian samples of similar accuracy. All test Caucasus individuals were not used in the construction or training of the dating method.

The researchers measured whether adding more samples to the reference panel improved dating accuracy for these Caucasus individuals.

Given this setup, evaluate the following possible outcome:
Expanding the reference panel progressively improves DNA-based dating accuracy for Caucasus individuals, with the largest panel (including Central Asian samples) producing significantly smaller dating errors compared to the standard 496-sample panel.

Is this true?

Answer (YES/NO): NO